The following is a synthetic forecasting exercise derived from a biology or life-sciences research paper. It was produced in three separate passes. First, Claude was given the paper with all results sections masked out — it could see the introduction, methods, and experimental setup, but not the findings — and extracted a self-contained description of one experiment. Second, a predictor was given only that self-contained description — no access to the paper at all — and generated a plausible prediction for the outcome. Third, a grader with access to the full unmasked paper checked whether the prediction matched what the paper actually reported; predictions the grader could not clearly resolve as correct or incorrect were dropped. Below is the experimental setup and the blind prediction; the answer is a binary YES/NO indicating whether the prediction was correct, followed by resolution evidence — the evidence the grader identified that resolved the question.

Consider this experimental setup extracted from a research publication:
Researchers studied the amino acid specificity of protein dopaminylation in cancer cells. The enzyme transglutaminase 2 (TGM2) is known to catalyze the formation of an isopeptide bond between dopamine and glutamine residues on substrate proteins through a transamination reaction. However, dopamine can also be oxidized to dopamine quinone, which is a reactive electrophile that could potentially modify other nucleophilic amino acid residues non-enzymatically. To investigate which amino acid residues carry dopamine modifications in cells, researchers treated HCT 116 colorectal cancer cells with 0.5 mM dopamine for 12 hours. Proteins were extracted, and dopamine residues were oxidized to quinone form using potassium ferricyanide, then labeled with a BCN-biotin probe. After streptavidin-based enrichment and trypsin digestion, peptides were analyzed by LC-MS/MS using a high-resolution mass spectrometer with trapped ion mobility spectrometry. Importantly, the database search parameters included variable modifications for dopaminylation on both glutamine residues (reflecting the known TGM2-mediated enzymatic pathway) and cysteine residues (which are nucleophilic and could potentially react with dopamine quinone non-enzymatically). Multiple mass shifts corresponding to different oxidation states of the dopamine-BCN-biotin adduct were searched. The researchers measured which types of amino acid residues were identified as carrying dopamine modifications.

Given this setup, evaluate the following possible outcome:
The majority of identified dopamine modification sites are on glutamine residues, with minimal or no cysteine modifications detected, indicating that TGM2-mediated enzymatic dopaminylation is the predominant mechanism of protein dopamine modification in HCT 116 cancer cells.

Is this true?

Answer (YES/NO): NO